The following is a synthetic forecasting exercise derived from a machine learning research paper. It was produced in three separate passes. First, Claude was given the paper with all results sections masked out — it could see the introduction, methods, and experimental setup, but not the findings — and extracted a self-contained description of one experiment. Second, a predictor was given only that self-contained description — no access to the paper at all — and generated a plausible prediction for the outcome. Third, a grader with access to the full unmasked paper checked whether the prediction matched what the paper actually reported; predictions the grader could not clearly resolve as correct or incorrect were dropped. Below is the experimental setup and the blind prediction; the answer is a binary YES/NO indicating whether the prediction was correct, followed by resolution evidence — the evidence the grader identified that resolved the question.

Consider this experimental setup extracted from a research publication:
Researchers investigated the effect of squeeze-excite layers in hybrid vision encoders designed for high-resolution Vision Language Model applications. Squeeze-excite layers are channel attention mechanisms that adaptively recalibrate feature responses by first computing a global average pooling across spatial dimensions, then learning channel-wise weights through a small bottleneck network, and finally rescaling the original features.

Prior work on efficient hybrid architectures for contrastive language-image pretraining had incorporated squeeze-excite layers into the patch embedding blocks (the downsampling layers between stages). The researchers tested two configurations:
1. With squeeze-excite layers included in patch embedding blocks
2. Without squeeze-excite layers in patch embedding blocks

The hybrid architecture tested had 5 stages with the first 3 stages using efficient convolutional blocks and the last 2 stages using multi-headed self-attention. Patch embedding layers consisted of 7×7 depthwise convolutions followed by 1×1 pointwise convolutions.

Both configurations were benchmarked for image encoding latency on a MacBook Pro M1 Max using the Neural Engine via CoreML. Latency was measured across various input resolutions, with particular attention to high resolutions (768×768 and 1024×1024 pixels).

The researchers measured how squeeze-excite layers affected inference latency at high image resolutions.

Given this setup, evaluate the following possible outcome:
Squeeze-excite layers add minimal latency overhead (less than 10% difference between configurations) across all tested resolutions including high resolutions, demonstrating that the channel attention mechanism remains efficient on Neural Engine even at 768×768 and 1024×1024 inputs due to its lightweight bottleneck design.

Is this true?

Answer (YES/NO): NO